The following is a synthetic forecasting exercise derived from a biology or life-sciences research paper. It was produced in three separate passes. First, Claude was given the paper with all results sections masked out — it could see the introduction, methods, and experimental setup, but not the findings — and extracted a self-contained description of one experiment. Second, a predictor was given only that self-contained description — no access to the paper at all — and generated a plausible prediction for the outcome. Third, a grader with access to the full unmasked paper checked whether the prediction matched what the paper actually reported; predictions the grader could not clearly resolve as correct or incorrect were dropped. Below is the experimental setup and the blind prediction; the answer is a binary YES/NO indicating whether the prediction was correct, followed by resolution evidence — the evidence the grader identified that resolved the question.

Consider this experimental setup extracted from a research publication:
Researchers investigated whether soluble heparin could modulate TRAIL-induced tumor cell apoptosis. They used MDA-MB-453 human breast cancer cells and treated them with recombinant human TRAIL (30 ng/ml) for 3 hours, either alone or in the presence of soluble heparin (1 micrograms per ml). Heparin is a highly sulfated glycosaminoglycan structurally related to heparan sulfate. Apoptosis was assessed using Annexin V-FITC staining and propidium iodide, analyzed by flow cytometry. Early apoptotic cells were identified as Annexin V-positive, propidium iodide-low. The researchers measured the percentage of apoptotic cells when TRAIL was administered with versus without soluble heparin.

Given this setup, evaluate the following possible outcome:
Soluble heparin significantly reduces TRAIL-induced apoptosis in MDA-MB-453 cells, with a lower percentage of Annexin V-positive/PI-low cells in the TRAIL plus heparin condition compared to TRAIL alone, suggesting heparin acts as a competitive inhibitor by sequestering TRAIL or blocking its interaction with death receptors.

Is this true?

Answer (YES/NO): YES